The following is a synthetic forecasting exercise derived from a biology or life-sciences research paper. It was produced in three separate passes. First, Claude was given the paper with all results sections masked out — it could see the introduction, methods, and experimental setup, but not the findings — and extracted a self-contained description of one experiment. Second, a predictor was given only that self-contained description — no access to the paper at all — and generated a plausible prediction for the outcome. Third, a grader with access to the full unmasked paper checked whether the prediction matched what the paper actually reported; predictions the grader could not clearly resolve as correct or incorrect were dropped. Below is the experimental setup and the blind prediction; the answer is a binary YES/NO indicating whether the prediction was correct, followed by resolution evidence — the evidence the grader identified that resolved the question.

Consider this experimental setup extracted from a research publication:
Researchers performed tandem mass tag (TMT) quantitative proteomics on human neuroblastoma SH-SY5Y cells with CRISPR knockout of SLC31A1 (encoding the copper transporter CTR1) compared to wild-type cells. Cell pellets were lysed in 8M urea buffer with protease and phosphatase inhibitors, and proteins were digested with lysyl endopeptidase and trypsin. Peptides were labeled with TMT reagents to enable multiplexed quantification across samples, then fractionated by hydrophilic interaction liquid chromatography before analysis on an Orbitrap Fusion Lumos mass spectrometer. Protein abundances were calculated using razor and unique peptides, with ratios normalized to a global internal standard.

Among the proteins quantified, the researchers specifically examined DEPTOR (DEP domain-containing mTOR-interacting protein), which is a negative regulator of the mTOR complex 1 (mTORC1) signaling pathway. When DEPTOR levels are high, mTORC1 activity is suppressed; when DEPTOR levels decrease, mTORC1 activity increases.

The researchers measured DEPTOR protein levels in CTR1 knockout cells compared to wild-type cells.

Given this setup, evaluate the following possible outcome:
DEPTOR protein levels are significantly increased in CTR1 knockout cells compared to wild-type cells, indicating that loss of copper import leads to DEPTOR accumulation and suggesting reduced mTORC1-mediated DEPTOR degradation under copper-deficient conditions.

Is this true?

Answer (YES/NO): NO